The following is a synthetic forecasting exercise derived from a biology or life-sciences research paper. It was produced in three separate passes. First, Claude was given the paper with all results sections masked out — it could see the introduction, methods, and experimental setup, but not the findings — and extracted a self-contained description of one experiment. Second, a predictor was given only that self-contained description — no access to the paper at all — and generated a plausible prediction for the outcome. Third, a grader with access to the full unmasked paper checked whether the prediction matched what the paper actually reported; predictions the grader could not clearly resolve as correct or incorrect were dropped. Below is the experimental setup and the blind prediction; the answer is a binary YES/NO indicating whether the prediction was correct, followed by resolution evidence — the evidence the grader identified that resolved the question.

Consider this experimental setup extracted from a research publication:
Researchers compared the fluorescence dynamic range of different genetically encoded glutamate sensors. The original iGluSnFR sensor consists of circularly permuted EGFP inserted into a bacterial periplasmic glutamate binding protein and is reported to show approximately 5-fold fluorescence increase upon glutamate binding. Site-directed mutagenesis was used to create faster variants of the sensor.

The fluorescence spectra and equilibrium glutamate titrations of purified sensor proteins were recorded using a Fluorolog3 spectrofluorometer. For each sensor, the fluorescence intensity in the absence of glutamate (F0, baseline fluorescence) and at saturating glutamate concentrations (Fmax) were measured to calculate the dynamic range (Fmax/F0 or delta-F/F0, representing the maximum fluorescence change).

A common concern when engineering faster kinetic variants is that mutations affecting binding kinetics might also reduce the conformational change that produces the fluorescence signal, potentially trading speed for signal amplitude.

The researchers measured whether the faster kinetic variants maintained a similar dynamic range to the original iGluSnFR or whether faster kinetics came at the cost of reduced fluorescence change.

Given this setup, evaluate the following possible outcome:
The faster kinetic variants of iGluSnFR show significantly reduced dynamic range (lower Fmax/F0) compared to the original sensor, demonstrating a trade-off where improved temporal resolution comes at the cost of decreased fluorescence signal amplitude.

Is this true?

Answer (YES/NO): NO